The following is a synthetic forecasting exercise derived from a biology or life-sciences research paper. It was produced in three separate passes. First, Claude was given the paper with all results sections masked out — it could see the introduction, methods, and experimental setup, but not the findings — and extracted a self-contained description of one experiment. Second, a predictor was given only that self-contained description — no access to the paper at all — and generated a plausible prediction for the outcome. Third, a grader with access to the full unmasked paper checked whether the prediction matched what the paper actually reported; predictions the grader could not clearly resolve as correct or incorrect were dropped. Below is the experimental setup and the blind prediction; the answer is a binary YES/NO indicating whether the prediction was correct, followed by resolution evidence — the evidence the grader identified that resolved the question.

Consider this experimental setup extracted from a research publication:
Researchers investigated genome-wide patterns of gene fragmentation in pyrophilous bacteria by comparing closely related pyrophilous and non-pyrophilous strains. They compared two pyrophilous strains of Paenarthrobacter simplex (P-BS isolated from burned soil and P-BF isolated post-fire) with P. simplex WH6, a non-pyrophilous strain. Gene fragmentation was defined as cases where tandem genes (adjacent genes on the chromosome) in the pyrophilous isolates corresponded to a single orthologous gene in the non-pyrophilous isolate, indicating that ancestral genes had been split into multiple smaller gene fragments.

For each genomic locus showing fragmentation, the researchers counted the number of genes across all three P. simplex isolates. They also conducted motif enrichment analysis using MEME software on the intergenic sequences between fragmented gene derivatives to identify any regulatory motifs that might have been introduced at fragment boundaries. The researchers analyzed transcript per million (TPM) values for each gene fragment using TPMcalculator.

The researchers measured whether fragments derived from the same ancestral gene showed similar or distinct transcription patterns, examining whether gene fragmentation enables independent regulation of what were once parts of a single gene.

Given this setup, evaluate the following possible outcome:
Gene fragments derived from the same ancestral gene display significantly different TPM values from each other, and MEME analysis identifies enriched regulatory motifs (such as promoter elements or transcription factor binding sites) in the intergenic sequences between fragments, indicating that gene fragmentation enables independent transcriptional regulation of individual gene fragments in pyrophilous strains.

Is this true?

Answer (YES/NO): YES